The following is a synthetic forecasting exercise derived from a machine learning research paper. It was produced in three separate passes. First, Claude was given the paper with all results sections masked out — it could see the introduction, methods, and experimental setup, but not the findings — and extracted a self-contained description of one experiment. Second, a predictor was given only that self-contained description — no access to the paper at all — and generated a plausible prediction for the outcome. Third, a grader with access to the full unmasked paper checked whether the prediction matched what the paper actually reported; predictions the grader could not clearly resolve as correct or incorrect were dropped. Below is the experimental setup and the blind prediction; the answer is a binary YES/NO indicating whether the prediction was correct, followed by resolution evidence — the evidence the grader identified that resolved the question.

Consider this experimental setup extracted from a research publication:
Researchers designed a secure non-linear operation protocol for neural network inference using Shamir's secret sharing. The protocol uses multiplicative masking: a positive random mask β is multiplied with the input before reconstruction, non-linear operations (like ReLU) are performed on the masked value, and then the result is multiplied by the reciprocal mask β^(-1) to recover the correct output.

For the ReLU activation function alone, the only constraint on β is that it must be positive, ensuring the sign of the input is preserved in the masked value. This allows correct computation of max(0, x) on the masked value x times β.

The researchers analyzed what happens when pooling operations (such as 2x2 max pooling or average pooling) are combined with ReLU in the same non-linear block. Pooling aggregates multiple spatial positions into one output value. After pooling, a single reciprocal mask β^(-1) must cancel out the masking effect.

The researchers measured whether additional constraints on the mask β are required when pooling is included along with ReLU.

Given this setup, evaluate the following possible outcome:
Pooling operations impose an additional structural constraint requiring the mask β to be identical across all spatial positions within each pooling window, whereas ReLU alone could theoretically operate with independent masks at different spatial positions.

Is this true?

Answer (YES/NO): YES